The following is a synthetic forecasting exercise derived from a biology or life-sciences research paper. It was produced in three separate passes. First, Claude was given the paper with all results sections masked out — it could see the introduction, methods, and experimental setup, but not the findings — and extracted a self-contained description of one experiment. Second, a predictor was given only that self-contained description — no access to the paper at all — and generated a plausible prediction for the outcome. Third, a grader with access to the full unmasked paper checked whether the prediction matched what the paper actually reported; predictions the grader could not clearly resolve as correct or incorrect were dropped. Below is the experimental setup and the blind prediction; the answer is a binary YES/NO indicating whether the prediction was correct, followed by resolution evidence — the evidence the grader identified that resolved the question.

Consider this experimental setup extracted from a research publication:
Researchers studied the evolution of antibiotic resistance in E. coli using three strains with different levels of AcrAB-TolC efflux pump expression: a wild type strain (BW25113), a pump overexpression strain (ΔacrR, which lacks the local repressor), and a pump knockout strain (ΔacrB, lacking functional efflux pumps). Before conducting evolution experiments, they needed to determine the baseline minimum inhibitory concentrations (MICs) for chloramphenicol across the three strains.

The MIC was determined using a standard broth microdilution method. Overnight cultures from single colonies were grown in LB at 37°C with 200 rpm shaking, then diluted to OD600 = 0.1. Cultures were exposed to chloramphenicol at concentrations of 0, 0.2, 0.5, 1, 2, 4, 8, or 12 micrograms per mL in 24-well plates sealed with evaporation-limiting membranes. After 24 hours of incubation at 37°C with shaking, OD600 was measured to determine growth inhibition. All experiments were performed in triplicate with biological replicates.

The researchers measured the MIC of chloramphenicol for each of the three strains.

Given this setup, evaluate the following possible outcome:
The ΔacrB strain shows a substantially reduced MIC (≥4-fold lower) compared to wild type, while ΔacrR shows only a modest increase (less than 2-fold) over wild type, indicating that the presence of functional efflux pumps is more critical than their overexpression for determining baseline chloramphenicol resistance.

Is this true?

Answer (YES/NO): NO